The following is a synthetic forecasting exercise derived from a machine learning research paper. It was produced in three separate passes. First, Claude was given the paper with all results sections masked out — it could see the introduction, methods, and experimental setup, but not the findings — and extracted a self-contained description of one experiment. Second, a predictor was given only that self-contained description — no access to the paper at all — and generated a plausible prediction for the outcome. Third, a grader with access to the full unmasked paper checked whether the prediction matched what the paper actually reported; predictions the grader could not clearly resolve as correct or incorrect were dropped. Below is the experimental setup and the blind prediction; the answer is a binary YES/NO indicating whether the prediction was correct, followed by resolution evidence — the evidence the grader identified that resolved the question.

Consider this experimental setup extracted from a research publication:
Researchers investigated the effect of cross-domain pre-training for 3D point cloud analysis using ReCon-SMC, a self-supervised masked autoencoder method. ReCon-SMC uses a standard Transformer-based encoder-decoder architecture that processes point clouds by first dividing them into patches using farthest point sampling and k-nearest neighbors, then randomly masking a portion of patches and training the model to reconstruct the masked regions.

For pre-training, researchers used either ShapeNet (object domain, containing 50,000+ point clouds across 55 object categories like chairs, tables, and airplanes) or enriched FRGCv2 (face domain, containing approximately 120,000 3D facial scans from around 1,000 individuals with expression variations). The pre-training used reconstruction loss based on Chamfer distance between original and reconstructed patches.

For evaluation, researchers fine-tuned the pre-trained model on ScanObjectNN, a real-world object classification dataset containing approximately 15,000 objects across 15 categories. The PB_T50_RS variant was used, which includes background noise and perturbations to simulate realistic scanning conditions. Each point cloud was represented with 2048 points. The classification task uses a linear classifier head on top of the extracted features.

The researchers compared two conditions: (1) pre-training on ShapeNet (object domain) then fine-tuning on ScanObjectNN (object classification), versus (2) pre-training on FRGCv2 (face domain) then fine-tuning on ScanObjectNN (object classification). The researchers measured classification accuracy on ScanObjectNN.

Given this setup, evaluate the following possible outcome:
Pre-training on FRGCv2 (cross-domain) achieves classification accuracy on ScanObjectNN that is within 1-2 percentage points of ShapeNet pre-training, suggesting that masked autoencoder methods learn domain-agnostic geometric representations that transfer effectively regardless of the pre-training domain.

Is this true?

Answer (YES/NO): NO